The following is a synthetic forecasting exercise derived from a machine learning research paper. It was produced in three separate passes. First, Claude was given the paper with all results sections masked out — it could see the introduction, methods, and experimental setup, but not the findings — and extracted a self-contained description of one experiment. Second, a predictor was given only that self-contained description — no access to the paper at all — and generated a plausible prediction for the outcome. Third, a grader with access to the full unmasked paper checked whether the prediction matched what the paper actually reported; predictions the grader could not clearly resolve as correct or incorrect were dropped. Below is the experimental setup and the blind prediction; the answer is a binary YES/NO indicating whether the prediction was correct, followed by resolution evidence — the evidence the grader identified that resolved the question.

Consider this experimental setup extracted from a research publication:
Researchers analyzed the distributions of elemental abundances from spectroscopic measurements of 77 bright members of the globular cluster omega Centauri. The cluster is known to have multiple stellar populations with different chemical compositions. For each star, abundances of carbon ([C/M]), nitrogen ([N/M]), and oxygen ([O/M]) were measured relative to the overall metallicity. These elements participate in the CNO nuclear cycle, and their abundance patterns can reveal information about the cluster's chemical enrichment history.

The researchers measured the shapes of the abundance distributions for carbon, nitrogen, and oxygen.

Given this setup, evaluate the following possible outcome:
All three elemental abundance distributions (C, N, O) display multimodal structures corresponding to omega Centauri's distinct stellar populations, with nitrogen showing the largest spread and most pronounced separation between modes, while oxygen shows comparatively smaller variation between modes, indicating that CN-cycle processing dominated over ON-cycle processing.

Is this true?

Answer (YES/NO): NO